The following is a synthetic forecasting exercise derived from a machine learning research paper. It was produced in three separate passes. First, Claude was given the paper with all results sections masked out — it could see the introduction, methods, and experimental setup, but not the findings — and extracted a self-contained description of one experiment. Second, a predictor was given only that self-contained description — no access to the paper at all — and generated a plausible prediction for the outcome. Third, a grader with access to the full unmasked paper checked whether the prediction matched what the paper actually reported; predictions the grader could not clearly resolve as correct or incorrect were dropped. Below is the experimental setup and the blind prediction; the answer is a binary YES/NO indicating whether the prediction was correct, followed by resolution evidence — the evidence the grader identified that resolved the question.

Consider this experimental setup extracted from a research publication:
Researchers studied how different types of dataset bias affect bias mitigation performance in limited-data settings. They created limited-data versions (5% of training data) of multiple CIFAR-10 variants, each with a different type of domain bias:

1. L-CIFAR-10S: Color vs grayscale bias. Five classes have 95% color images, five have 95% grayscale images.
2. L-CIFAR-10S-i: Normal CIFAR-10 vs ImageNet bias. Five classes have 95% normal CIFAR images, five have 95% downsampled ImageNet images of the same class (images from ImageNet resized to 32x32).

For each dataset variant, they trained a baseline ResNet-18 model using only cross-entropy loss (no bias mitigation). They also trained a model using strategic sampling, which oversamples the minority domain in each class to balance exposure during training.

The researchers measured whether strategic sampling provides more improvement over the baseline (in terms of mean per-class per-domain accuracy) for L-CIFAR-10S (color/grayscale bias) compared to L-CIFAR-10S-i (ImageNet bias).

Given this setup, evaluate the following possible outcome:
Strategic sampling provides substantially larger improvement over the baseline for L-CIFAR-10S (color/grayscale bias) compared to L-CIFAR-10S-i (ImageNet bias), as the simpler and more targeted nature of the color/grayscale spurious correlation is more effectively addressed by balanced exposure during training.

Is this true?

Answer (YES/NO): YES